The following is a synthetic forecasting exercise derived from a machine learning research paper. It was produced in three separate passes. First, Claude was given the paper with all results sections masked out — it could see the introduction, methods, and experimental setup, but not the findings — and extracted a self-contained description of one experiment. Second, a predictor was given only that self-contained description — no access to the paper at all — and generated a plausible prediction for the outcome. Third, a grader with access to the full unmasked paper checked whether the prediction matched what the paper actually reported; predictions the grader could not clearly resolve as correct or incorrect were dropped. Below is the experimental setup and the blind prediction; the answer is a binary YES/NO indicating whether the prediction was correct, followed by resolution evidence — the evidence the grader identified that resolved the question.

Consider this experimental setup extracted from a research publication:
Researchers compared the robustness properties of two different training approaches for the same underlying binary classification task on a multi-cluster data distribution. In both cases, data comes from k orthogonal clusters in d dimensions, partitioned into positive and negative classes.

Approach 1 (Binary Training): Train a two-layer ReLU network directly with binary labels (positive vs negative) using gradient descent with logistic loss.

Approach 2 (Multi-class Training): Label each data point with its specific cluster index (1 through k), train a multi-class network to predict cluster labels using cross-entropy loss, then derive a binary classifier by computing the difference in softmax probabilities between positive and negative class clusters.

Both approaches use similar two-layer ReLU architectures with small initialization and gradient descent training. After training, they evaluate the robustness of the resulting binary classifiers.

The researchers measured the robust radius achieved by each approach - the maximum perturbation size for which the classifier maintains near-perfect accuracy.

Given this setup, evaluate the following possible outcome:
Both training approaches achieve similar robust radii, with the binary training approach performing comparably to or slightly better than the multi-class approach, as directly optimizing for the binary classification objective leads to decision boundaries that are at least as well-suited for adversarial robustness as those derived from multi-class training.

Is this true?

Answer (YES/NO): NO